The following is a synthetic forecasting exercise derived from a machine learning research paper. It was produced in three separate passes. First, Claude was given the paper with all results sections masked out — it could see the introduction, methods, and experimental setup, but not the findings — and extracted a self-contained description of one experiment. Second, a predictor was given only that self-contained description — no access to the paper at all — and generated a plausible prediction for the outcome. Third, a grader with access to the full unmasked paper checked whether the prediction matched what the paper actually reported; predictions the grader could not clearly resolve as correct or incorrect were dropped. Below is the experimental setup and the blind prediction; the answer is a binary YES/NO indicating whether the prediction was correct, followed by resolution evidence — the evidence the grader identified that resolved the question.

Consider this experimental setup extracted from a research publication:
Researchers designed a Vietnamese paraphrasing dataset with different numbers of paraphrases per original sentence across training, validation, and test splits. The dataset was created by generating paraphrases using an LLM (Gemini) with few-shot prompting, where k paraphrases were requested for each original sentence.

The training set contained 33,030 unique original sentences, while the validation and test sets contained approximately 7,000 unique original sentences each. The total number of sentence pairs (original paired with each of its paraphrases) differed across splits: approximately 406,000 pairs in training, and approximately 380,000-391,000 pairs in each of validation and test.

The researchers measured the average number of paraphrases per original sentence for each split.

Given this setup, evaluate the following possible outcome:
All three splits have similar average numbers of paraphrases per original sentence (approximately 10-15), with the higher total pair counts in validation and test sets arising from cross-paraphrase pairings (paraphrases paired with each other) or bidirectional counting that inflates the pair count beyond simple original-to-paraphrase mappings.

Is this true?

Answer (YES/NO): NO